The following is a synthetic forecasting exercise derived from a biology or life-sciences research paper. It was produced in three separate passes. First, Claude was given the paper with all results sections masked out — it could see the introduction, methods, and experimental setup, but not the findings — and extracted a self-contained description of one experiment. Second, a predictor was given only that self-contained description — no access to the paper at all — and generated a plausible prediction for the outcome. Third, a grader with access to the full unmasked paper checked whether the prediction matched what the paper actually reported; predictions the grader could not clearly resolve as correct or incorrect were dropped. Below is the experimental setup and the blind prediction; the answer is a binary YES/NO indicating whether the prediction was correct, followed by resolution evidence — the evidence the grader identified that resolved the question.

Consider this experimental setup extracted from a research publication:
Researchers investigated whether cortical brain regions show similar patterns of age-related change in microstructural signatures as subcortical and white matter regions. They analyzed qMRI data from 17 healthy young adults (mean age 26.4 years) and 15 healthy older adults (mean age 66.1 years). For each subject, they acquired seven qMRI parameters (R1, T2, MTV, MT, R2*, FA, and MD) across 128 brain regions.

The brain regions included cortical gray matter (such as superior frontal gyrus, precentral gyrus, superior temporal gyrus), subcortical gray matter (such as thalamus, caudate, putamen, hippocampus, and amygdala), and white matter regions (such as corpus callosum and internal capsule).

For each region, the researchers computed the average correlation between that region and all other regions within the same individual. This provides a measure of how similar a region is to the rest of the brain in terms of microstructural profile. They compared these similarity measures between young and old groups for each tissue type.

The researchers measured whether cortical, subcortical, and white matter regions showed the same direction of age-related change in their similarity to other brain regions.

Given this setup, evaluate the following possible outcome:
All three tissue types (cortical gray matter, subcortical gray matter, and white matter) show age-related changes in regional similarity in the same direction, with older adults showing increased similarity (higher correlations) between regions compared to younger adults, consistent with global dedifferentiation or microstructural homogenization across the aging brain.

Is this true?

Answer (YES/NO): NO